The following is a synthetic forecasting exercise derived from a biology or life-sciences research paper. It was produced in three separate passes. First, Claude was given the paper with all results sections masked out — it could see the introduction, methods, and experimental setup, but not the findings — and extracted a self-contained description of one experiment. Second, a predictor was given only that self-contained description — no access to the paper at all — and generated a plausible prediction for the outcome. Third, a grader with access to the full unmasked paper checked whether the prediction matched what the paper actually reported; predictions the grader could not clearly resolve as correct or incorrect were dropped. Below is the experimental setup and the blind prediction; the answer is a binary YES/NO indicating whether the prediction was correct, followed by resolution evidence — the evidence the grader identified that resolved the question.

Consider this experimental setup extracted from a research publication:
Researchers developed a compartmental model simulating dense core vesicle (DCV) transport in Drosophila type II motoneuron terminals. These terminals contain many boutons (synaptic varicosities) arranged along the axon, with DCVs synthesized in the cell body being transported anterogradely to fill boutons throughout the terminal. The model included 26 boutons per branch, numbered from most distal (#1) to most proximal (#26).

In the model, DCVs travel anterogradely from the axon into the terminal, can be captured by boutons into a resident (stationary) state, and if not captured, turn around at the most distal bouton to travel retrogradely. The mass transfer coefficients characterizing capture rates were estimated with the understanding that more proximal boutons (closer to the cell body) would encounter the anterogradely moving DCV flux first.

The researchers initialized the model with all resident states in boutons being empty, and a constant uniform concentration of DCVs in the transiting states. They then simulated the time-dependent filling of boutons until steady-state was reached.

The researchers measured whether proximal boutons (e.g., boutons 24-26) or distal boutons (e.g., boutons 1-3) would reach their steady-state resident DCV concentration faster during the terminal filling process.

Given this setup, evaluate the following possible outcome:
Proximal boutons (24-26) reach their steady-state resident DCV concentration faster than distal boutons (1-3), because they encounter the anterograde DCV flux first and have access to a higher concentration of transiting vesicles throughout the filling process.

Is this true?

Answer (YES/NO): YES